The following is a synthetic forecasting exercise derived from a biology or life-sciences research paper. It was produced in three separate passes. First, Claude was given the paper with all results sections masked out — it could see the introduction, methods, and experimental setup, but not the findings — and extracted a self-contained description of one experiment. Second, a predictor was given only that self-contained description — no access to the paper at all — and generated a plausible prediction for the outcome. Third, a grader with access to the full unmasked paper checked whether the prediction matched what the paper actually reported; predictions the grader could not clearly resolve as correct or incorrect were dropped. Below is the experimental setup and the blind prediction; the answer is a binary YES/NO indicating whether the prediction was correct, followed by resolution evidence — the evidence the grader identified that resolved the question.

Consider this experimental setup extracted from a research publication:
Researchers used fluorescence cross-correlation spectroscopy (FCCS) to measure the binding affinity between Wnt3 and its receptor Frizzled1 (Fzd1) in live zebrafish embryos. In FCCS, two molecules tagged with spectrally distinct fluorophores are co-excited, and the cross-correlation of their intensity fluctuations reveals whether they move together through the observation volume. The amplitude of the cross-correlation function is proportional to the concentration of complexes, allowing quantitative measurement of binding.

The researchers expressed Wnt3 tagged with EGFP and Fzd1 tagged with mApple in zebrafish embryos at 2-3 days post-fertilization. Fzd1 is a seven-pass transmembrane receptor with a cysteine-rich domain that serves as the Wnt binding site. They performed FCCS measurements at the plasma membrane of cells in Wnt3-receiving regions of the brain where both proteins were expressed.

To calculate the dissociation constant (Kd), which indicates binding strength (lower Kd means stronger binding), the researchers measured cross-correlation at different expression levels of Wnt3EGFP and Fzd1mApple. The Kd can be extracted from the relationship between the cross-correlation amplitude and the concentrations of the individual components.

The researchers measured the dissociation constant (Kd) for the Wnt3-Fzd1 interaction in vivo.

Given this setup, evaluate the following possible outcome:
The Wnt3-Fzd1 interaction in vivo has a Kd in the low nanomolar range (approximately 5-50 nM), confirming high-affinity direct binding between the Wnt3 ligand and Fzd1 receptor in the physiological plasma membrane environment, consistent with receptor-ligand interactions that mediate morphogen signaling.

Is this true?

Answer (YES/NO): NO